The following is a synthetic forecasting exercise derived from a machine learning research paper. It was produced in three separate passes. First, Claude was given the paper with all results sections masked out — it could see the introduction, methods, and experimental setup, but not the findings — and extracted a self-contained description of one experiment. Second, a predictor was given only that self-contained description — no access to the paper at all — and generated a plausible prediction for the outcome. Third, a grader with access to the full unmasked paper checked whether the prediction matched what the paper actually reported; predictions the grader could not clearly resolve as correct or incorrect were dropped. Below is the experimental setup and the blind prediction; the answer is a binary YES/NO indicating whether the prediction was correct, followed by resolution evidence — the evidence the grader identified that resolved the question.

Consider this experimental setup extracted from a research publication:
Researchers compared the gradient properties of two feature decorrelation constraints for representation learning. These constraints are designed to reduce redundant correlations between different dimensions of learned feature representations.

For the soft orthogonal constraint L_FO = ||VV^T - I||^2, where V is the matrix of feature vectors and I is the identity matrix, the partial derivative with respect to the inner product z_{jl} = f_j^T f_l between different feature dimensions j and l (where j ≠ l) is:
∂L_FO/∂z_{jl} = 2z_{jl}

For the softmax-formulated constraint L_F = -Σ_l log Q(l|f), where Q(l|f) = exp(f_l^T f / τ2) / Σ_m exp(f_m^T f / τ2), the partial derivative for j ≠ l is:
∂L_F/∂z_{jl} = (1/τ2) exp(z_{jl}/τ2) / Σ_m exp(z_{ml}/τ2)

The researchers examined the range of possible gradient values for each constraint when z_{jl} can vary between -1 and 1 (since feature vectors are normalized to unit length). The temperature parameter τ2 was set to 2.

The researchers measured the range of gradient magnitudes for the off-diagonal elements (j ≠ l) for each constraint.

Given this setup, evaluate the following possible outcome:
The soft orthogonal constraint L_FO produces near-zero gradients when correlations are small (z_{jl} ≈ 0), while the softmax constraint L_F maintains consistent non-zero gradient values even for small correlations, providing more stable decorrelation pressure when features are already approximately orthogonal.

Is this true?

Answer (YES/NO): NO